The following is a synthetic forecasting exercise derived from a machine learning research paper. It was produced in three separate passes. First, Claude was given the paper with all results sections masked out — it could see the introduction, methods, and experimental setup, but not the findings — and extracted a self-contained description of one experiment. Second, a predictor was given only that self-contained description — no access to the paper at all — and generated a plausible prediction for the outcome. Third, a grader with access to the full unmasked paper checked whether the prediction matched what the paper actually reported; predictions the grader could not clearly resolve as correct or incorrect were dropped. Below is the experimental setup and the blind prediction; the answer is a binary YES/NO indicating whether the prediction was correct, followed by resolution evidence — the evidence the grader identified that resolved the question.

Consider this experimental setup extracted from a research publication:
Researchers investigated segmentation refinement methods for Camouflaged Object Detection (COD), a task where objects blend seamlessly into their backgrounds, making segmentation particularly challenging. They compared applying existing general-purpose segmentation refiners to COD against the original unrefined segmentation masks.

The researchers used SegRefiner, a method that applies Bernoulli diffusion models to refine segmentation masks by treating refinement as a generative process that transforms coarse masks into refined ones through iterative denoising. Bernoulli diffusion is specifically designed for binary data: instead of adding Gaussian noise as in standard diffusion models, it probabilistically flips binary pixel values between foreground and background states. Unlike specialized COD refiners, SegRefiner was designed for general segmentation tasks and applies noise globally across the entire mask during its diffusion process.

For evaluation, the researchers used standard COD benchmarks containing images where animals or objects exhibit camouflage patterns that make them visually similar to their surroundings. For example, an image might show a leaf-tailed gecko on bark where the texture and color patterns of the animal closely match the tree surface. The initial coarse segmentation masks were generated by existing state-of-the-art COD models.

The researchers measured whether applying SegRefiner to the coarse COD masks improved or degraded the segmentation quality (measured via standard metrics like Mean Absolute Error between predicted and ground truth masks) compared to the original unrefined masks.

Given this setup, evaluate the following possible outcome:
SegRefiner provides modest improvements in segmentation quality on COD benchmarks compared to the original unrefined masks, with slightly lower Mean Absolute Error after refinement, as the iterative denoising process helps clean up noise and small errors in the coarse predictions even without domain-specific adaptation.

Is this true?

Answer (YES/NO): NO